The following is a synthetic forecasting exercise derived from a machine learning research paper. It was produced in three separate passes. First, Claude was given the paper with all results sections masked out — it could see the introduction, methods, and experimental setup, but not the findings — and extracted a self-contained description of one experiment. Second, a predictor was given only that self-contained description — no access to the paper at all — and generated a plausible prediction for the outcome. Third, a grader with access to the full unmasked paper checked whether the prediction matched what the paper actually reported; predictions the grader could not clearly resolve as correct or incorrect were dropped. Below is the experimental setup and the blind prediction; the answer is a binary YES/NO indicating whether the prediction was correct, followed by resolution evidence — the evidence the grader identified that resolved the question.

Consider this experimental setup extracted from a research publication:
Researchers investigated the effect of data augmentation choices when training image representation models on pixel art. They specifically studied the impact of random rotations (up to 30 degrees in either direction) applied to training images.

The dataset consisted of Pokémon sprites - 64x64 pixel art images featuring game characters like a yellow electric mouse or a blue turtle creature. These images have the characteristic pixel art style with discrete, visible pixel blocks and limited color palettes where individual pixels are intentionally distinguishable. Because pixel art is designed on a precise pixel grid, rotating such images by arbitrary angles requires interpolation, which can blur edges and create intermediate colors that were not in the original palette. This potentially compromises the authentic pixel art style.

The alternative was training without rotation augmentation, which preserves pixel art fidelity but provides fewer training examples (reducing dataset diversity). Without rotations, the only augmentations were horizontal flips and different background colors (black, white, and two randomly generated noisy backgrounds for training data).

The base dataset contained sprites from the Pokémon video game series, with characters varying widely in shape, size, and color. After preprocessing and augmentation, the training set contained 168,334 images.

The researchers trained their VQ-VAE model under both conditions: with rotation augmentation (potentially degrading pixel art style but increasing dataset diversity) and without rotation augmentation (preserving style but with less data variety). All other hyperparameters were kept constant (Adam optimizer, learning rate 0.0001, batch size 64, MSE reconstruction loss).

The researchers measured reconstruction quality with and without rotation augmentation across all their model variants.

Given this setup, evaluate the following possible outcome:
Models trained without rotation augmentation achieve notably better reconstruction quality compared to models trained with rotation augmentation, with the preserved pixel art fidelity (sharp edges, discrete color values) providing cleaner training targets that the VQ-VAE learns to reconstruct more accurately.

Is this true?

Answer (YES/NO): NO